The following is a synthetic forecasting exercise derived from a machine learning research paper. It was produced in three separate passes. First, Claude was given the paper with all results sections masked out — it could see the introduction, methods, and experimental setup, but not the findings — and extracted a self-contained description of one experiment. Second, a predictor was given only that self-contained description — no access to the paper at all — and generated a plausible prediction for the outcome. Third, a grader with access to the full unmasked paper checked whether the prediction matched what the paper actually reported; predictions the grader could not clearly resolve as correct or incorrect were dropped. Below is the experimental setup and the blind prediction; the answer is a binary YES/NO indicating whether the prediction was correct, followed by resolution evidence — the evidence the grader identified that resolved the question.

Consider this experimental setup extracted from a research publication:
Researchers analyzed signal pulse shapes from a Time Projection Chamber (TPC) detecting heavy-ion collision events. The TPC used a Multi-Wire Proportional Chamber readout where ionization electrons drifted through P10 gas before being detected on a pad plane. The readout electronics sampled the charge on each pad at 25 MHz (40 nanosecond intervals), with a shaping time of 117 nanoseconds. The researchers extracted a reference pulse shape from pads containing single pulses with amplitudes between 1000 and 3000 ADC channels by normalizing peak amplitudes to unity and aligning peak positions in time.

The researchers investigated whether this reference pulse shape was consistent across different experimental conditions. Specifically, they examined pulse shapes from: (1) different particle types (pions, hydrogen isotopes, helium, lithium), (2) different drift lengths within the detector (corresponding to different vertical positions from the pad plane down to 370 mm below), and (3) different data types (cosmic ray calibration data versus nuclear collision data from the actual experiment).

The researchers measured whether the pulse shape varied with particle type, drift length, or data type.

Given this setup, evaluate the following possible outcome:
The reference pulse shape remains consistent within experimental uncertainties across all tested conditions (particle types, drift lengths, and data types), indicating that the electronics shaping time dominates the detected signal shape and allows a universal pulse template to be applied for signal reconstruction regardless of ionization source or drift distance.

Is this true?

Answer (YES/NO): YES